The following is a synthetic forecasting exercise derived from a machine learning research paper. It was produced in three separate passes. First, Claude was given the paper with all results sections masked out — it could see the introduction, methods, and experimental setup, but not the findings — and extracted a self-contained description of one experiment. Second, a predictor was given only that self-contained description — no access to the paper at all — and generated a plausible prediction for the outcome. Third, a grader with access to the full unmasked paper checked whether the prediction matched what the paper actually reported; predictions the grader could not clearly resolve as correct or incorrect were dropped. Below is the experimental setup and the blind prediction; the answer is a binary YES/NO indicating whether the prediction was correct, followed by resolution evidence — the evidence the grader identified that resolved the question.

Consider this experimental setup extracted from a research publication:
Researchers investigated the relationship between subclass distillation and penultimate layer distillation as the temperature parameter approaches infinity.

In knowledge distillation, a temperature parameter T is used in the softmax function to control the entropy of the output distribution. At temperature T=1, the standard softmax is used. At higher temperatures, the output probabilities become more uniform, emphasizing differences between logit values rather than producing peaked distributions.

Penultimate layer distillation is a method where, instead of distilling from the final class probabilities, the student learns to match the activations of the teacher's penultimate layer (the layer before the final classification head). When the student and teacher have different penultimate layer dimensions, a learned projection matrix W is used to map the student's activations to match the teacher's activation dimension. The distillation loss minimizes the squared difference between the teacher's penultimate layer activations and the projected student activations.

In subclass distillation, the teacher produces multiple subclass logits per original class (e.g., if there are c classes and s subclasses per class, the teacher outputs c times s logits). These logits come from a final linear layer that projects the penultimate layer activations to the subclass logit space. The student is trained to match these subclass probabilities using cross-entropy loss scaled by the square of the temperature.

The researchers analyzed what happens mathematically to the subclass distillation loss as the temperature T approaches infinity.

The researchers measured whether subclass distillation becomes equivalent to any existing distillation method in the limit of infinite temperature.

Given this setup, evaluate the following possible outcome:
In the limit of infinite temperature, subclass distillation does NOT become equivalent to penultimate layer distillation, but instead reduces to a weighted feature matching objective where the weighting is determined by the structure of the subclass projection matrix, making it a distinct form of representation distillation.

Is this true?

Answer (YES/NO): NO